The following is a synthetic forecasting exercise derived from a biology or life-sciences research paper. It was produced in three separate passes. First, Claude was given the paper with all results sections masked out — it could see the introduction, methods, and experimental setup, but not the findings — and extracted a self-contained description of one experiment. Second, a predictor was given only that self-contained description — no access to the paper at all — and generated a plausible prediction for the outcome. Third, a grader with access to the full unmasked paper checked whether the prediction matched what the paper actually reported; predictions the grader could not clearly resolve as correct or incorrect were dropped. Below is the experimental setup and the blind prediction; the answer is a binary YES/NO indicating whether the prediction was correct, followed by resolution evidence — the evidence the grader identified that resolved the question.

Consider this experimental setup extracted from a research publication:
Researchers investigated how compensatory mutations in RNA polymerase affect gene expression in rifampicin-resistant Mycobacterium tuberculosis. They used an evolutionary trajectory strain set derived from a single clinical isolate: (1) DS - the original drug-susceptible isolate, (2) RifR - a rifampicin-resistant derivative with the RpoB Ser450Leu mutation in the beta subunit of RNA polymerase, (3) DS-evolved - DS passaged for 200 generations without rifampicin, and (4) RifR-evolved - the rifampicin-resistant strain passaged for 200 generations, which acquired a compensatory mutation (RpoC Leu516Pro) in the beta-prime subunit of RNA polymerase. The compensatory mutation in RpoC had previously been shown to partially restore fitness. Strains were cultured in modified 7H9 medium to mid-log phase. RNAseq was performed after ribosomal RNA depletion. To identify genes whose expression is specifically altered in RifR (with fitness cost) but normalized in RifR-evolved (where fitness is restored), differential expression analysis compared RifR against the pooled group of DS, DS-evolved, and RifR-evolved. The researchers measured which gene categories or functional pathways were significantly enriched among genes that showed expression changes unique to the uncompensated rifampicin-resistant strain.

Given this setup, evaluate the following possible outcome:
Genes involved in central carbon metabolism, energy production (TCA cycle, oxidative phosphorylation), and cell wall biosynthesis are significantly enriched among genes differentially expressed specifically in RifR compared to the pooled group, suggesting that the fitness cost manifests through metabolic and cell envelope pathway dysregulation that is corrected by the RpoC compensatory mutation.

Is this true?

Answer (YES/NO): NO